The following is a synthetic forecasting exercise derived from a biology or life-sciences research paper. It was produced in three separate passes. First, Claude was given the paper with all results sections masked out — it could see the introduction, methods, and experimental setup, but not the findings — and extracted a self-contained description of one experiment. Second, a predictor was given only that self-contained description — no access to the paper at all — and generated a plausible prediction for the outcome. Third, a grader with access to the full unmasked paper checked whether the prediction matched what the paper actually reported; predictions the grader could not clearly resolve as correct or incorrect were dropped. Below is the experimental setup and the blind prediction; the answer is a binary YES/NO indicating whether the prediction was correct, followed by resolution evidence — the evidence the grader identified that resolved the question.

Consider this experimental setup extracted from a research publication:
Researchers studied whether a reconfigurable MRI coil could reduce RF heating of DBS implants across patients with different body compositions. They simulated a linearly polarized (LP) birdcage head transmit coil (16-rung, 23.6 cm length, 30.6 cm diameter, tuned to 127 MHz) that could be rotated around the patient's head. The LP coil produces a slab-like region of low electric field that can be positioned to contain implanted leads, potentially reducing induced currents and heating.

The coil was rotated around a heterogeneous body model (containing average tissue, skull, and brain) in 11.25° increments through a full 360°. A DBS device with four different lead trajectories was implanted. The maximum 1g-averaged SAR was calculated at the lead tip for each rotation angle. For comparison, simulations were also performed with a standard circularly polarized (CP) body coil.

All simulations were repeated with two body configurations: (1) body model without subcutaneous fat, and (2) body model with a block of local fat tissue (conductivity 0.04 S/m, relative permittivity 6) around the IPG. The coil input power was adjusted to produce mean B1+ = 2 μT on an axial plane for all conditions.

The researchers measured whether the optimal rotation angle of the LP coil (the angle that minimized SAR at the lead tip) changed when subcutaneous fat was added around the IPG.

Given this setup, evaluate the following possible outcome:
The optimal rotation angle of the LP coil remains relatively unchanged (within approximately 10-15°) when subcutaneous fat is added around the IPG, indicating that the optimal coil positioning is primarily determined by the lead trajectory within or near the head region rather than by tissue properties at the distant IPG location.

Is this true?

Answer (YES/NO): YES